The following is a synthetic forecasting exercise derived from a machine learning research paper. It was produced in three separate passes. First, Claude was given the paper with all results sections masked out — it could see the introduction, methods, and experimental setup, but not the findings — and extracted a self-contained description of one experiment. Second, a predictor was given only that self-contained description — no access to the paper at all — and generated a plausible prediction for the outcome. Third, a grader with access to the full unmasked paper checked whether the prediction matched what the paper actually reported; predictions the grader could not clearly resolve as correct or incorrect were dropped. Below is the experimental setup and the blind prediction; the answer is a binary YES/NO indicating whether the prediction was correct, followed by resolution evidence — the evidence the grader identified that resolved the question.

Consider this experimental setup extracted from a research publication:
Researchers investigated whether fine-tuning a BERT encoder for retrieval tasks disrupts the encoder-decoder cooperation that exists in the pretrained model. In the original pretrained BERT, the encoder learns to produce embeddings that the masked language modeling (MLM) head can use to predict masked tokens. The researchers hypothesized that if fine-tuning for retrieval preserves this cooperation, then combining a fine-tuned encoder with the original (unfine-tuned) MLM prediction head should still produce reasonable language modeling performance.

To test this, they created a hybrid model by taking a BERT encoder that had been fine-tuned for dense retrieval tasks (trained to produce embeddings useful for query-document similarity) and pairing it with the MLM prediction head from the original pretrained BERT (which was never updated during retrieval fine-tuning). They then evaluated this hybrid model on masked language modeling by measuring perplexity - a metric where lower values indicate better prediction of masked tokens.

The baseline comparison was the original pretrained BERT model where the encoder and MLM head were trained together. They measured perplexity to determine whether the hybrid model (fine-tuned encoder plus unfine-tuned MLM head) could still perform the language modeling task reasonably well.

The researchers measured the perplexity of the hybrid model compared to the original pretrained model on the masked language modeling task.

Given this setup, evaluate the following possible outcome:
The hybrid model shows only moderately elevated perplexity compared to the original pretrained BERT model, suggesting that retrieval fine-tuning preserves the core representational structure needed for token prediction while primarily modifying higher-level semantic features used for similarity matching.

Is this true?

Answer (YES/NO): NO